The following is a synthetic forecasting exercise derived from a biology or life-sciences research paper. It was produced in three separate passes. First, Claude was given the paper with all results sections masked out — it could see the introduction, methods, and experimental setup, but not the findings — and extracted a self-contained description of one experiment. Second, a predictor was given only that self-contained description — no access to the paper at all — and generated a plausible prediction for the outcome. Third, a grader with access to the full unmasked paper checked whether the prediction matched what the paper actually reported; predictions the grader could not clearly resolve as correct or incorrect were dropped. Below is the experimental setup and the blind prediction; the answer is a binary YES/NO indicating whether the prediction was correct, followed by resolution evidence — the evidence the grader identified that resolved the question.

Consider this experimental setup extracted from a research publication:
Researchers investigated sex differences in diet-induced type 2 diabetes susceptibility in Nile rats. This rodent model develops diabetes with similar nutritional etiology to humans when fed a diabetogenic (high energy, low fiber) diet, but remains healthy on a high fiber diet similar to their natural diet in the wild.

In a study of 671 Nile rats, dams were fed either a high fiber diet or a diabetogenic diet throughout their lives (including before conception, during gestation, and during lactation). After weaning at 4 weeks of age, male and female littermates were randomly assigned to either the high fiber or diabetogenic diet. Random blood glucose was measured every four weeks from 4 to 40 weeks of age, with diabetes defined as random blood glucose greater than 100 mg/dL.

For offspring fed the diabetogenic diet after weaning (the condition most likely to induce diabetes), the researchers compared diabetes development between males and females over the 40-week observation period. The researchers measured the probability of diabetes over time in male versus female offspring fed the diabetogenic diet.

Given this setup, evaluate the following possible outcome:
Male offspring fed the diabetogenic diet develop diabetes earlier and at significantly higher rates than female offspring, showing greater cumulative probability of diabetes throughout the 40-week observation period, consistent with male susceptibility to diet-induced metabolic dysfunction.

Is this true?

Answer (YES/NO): YES